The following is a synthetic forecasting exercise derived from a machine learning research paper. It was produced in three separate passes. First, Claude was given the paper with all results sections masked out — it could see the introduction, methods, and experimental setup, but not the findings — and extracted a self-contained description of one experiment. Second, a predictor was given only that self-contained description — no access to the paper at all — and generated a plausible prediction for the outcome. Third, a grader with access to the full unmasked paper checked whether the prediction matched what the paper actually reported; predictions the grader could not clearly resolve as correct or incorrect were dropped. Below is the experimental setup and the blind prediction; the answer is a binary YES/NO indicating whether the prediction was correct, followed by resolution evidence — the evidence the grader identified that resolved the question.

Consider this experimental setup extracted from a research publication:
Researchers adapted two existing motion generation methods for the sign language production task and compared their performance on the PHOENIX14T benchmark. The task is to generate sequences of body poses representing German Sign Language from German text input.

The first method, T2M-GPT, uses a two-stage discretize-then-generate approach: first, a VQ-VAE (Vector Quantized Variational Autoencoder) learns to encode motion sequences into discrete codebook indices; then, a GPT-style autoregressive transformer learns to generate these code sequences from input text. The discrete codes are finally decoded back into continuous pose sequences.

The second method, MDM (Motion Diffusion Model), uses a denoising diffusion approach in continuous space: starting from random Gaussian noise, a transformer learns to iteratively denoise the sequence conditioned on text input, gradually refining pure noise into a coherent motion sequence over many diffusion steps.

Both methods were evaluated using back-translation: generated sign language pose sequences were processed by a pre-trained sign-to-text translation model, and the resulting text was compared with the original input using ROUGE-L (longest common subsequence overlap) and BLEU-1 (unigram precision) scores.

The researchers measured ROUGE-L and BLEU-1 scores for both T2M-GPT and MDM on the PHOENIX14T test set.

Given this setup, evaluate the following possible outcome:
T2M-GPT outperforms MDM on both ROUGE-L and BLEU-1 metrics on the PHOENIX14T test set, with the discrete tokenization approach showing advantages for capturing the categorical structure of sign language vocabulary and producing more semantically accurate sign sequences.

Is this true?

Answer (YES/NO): NO